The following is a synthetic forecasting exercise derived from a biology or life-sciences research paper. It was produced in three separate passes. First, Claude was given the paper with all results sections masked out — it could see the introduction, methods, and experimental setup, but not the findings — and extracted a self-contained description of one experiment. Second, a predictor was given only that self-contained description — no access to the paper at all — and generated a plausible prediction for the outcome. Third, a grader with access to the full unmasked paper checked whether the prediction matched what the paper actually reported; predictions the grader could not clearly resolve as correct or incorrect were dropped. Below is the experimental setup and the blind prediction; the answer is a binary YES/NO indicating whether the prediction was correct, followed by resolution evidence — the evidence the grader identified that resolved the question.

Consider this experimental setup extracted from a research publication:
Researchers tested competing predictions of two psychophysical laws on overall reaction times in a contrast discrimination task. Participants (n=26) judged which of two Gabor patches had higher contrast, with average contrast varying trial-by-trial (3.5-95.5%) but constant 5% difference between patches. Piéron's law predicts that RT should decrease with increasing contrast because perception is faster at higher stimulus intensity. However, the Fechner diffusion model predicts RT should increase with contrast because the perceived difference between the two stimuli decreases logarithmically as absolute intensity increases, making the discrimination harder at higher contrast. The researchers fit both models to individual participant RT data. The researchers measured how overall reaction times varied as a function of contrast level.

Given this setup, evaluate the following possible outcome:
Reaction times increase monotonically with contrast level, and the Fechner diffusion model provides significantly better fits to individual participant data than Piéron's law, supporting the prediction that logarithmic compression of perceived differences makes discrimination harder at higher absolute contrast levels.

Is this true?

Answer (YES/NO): NO